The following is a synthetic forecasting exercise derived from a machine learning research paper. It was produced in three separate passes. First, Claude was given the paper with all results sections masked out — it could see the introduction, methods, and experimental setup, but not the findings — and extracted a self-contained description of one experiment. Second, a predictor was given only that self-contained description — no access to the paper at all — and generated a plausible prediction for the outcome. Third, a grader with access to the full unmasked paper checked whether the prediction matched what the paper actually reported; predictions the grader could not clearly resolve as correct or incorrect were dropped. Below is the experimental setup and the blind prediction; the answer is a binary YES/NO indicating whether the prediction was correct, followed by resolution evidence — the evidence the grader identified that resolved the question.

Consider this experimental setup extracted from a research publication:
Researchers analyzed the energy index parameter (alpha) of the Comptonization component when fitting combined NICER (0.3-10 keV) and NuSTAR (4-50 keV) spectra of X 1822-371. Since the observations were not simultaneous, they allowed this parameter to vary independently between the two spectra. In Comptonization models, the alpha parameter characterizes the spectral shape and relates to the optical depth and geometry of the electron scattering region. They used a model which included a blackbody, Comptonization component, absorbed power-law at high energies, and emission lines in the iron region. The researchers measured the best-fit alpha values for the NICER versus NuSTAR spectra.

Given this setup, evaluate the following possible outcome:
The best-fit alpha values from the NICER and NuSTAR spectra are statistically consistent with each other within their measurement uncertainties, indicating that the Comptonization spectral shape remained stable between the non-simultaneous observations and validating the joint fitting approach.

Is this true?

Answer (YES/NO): NO